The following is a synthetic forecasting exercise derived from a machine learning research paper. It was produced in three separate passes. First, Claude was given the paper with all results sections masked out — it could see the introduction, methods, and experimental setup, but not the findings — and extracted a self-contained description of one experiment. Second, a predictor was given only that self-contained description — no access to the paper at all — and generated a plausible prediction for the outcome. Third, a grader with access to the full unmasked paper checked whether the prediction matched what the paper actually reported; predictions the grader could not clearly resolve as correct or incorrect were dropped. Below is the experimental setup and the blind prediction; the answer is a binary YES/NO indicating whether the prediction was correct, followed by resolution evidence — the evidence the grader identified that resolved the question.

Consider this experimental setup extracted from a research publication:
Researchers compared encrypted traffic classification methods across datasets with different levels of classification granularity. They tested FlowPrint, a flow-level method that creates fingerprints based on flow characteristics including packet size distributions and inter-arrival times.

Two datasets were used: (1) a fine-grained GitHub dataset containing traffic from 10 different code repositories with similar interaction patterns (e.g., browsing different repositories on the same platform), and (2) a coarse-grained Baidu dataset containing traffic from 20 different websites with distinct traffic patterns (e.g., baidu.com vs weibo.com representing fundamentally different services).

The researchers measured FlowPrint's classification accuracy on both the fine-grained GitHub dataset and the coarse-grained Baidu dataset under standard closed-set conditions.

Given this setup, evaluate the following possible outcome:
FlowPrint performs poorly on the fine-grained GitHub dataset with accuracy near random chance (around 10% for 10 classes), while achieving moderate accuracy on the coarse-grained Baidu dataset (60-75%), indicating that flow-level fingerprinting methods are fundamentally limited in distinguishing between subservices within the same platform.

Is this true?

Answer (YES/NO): NO